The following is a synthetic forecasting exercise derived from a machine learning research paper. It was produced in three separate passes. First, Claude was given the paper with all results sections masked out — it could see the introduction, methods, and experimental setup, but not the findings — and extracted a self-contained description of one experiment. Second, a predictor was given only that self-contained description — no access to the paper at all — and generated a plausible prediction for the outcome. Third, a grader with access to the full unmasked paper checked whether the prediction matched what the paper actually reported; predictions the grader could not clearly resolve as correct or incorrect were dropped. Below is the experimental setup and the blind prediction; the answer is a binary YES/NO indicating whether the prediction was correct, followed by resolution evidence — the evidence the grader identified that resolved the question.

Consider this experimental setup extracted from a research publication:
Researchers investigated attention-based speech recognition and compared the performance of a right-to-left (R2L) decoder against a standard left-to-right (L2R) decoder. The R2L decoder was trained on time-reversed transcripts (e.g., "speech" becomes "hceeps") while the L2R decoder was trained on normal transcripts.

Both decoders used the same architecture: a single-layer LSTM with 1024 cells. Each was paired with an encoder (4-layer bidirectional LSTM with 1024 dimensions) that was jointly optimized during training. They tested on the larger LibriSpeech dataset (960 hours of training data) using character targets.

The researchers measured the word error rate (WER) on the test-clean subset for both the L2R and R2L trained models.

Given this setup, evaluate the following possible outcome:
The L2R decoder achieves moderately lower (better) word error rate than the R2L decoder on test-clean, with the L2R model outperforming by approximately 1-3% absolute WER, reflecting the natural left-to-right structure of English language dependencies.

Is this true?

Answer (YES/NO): NO